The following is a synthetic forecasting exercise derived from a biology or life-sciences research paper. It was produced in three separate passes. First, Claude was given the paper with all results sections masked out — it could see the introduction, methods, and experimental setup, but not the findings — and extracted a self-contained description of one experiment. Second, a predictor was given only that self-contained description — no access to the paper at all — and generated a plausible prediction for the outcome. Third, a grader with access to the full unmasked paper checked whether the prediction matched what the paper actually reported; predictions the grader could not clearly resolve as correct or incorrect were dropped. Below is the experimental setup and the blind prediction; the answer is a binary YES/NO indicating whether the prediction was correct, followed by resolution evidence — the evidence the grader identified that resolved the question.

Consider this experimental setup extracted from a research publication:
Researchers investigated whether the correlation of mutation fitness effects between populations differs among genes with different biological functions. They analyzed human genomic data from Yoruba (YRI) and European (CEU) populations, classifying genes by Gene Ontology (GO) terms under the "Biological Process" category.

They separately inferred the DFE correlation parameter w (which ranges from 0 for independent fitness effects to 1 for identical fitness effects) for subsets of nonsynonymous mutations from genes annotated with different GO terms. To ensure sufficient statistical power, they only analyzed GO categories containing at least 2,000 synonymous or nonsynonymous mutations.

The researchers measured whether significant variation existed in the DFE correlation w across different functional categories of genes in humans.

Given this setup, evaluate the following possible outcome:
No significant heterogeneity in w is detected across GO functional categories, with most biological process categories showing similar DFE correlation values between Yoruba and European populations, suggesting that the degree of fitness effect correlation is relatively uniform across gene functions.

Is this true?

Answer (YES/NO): YES